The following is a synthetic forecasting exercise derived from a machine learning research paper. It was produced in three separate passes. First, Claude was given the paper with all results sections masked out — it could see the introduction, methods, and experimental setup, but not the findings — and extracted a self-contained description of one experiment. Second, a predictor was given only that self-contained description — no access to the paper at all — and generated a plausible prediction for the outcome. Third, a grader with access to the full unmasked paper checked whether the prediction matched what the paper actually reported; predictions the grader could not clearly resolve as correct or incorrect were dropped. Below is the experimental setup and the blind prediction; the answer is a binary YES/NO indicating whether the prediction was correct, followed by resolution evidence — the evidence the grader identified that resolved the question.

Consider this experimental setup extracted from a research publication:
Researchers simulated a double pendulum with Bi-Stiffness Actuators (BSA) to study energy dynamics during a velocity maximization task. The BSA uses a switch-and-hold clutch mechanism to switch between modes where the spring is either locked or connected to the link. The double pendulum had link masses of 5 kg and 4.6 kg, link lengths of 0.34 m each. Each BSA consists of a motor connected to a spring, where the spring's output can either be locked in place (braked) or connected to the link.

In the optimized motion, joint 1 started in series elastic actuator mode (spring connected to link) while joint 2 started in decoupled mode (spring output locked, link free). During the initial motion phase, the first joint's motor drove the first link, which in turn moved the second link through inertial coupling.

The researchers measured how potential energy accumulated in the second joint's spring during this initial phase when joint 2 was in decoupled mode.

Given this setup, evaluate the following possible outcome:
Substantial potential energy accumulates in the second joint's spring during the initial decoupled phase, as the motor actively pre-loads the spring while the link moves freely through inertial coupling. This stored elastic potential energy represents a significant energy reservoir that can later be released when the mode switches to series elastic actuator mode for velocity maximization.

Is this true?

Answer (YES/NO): YES